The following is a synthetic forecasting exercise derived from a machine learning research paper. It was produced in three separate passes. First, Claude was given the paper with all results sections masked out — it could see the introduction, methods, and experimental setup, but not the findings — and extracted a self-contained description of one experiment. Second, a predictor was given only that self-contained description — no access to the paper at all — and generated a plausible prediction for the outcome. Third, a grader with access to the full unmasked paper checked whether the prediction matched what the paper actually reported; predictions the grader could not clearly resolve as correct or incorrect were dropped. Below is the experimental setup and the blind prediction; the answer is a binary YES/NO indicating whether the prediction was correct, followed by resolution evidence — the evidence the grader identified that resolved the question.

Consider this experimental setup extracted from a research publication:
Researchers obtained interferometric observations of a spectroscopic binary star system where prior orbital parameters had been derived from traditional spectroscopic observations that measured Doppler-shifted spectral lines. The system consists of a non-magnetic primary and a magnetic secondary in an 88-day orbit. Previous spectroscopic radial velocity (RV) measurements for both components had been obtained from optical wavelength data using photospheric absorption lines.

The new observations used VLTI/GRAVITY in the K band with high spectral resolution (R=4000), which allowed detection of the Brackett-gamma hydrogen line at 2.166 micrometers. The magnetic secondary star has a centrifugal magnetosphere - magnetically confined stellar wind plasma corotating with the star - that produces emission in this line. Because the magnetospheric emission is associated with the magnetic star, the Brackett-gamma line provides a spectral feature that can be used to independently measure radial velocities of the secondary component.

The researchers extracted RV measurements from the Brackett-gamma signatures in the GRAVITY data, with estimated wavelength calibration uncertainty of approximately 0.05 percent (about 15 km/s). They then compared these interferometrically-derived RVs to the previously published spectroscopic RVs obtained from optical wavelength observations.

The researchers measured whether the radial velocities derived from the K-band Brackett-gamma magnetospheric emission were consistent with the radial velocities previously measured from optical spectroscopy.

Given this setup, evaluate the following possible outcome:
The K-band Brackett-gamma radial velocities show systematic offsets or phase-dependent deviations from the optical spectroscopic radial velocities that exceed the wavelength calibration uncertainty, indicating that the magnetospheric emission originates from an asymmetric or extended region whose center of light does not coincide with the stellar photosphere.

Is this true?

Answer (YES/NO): NO